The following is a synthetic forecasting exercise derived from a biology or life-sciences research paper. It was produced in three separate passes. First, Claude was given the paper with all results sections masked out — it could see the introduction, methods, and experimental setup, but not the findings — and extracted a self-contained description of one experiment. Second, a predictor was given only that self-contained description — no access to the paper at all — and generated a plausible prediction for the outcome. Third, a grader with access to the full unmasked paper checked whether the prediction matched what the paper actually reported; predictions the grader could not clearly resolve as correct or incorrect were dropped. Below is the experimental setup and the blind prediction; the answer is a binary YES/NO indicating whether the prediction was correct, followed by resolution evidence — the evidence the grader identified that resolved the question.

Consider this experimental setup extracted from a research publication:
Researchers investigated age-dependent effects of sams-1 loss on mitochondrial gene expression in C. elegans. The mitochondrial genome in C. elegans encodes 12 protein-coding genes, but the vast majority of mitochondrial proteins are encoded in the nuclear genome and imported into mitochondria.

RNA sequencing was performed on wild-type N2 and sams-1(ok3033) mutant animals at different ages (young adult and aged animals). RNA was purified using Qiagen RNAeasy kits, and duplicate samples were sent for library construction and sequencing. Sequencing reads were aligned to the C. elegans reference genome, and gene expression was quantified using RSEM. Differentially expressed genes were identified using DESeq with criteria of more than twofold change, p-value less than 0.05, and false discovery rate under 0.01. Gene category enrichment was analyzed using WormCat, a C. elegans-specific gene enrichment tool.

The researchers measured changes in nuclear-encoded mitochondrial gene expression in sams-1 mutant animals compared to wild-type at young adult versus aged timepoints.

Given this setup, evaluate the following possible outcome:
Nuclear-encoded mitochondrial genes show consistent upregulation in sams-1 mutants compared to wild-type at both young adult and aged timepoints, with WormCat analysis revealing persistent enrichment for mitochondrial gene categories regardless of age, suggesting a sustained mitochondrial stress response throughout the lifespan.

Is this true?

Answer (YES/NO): NO